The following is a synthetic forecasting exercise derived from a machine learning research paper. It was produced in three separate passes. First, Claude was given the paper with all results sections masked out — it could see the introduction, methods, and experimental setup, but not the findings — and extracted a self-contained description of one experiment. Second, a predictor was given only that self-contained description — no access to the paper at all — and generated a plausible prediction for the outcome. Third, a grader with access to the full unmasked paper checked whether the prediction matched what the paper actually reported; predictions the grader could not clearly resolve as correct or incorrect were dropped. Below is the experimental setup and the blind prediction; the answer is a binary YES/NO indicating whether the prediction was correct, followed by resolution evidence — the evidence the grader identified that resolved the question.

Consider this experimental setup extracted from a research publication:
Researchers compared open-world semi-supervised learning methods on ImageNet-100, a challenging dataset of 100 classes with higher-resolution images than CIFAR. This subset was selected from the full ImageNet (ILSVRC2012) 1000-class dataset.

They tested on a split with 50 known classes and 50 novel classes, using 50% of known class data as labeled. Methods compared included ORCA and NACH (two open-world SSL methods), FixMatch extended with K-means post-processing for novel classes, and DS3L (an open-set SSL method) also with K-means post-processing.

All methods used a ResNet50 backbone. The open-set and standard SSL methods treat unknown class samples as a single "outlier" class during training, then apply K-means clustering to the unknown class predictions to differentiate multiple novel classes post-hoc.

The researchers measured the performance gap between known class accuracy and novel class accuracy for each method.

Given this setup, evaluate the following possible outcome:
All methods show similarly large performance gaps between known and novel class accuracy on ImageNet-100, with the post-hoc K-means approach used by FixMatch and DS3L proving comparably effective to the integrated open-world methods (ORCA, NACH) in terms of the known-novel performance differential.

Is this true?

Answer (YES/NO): NO